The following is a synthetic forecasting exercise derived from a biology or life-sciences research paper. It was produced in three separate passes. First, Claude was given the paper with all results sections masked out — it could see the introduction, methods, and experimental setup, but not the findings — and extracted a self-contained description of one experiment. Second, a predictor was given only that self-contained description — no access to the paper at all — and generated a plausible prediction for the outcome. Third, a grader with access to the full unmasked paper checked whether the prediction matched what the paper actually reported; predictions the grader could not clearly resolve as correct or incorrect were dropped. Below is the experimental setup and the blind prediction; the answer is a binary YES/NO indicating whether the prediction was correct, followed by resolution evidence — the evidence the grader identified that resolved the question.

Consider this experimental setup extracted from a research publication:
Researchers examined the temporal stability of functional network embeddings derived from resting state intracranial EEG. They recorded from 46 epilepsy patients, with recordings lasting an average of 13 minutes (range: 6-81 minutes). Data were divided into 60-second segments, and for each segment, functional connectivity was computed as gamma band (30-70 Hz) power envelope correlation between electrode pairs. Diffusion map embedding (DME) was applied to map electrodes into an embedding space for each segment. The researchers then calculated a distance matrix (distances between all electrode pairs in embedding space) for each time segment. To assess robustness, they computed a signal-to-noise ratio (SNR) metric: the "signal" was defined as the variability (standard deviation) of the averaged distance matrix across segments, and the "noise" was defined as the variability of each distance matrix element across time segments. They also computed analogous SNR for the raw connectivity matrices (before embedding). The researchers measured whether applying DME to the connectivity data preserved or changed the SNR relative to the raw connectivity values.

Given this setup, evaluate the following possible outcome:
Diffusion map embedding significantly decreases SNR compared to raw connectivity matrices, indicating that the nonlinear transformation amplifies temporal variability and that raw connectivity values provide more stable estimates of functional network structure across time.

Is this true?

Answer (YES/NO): NO